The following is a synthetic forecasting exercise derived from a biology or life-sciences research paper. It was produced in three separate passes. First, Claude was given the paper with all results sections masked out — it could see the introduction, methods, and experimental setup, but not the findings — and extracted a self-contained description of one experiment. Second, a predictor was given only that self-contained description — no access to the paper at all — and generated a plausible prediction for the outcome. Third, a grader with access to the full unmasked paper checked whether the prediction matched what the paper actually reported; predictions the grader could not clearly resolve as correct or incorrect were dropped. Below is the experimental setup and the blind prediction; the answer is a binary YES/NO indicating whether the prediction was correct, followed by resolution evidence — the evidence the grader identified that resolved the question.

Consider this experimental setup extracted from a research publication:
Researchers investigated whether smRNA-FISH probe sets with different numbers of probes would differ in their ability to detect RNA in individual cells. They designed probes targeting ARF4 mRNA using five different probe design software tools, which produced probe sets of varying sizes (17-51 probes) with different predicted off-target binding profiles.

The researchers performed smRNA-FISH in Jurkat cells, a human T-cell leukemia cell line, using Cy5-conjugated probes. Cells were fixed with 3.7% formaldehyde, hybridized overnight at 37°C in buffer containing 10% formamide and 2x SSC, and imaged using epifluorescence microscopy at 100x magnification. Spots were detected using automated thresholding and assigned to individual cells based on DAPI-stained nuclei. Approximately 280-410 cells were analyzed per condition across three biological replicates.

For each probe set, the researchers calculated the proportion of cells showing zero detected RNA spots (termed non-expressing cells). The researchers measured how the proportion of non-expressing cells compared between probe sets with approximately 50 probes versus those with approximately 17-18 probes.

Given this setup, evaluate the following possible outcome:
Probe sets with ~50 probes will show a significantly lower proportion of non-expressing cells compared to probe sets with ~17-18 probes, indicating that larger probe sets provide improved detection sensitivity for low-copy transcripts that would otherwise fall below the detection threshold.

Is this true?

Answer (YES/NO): YES